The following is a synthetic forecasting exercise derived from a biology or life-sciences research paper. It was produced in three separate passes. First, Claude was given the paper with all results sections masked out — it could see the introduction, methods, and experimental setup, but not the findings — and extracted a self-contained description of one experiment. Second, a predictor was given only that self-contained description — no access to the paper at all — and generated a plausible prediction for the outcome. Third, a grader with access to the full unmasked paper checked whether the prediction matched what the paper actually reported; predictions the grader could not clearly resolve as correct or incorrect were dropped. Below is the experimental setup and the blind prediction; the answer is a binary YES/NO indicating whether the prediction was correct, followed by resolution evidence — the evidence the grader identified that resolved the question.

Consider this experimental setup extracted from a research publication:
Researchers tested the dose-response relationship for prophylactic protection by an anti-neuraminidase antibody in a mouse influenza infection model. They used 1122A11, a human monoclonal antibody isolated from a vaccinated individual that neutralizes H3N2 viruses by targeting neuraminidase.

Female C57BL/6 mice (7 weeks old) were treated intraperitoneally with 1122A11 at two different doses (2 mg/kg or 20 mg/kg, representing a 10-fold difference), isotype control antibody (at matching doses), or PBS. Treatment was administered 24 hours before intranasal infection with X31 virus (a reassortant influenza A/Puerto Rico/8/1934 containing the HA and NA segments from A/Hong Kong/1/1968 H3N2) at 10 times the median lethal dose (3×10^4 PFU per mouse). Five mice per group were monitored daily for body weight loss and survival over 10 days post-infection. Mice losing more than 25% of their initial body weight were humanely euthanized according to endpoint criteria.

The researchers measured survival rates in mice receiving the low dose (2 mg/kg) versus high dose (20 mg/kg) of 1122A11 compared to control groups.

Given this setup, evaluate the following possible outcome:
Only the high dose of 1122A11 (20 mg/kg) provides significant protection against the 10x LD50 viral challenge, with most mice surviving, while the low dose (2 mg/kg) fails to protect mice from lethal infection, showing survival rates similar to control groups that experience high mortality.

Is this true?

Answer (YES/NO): NO